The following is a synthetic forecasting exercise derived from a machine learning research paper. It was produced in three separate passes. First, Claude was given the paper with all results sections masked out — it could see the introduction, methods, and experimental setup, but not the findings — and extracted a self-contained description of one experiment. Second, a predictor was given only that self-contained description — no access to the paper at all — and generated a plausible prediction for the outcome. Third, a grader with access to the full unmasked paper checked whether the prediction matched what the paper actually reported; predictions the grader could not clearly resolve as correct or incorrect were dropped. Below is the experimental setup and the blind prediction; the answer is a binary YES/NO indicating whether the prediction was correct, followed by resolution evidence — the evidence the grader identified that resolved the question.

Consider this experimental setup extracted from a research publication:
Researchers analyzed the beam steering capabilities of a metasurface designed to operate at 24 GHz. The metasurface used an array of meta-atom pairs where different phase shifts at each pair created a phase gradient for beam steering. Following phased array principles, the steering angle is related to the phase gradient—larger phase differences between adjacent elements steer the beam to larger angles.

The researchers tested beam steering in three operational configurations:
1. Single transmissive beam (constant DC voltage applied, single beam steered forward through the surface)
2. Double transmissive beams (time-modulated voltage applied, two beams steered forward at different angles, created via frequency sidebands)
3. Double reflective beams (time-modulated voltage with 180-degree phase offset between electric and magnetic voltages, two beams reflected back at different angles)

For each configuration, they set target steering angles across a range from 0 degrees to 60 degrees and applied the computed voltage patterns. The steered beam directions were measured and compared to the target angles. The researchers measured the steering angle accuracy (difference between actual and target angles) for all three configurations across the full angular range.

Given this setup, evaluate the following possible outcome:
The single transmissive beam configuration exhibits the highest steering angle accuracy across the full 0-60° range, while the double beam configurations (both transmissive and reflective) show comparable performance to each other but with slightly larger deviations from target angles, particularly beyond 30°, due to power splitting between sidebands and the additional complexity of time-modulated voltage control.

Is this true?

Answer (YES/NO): NO